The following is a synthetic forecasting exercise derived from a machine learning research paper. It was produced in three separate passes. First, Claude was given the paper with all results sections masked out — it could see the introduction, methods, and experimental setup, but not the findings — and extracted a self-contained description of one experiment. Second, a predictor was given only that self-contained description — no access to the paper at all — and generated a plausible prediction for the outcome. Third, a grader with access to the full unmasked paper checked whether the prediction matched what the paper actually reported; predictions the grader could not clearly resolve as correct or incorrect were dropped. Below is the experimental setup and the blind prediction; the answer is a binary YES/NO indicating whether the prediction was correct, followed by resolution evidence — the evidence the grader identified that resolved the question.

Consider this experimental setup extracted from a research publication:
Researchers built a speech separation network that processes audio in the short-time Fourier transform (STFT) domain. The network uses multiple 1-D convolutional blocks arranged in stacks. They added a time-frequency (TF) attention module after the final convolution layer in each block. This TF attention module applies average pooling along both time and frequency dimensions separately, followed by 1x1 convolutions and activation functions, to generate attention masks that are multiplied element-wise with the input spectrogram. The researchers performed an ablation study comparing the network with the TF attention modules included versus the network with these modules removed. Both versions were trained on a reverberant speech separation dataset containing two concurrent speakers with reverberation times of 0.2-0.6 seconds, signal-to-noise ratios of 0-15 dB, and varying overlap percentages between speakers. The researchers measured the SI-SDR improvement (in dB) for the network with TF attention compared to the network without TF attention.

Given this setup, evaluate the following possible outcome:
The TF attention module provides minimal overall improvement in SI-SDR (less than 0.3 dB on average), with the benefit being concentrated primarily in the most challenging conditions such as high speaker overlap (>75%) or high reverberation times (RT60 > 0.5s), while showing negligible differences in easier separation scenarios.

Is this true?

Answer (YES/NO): NO